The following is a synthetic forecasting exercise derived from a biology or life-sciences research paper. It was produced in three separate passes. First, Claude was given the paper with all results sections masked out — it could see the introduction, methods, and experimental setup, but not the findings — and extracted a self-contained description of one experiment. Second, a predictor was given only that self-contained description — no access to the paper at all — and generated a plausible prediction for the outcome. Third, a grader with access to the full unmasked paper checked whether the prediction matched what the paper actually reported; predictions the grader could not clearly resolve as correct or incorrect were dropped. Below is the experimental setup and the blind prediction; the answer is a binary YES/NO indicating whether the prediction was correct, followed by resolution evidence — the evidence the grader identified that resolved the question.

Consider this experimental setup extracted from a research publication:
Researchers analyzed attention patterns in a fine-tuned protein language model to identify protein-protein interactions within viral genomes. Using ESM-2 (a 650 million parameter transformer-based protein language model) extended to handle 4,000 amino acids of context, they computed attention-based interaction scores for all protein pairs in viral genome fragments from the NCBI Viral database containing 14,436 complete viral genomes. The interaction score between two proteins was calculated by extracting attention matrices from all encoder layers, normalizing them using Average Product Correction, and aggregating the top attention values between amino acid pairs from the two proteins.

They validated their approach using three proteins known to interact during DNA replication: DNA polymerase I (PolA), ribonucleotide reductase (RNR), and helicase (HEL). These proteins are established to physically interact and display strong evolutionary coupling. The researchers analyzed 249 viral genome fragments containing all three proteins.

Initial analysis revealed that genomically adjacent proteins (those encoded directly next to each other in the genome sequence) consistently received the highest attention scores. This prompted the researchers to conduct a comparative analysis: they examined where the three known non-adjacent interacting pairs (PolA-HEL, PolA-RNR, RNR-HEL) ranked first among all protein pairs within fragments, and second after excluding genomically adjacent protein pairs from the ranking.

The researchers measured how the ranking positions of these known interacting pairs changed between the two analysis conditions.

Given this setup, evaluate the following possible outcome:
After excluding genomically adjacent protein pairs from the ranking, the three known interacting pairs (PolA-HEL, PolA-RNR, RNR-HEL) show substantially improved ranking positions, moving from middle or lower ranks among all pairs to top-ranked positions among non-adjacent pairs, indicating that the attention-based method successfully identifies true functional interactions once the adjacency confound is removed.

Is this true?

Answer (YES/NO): NO